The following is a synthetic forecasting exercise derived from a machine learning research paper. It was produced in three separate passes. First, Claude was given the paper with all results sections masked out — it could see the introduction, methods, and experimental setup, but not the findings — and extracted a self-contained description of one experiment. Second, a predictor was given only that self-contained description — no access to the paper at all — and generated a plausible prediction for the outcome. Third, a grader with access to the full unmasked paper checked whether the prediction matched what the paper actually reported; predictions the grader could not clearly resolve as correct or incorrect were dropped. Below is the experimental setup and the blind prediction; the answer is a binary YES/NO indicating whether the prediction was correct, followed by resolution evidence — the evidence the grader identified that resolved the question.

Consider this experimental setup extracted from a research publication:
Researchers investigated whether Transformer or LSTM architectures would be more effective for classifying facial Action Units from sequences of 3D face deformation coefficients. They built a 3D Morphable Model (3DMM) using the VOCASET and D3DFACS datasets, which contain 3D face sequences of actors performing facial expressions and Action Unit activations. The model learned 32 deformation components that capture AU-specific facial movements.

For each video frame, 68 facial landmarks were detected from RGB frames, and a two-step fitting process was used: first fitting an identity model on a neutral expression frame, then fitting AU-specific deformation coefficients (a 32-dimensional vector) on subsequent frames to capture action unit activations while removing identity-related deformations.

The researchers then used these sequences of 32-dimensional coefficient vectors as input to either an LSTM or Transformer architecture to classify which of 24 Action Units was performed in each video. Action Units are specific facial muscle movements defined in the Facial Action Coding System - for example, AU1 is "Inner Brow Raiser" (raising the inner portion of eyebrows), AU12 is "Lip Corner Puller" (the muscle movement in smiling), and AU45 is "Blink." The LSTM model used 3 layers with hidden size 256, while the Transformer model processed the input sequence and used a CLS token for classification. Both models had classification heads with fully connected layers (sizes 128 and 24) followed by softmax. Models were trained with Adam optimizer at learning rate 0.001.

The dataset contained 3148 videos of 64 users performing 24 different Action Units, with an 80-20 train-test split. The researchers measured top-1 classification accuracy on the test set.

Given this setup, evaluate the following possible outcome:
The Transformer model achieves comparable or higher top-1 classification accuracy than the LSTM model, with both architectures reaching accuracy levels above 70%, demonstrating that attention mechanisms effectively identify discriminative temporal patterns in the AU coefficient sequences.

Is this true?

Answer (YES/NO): NO